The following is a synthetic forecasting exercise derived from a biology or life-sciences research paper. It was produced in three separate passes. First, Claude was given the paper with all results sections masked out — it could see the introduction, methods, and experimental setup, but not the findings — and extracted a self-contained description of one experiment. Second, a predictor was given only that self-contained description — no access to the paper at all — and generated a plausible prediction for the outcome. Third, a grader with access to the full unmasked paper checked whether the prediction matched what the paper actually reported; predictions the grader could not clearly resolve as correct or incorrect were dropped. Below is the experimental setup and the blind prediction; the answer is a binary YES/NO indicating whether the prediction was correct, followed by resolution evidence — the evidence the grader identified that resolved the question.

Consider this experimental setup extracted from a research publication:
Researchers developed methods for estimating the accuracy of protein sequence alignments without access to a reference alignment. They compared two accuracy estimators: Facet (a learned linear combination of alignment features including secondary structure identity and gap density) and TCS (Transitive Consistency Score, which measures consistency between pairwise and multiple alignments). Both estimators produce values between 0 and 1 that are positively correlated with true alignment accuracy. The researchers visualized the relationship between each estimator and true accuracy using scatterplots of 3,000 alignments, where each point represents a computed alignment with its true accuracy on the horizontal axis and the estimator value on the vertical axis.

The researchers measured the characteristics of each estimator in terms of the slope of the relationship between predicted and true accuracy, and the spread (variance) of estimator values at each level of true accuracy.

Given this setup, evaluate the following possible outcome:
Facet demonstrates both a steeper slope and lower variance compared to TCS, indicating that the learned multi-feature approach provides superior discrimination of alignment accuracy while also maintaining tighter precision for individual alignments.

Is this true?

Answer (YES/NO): NO